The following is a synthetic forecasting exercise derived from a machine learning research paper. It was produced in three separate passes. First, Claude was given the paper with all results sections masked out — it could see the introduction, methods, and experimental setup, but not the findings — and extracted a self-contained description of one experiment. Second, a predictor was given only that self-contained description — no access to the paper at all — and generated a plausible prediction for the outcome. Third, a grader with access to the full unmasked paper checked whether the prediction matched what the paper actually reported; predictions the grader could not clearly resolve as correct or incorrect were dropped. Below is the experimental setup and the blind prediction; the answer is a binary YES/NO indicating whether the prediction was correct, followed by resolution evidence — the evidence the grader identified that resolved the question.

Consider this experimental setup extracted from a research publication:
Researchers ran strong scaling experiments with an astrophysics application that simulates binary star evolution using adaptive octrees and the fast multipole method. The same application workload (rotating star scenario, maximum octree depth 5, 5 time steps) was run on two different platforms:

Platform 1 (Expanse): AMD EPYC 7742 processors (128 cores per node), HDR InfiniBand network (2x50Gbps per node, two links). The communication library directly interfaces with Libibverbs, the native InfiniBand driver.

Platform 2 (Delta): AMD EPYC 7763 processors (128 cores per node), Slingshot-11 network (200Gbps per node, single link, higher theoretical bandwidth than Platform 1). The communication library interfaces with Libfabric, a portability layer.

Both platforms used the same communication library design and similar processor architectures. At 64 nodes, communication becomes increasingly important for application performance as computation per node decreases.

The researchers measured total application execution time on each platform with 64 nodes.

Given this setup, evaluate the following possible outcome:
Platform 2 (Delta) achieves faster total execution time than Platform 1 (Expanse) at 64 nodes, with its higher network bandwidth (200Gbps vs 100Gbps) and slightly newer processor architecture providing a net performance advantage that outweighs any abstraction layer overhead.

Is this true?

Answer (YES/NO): NO